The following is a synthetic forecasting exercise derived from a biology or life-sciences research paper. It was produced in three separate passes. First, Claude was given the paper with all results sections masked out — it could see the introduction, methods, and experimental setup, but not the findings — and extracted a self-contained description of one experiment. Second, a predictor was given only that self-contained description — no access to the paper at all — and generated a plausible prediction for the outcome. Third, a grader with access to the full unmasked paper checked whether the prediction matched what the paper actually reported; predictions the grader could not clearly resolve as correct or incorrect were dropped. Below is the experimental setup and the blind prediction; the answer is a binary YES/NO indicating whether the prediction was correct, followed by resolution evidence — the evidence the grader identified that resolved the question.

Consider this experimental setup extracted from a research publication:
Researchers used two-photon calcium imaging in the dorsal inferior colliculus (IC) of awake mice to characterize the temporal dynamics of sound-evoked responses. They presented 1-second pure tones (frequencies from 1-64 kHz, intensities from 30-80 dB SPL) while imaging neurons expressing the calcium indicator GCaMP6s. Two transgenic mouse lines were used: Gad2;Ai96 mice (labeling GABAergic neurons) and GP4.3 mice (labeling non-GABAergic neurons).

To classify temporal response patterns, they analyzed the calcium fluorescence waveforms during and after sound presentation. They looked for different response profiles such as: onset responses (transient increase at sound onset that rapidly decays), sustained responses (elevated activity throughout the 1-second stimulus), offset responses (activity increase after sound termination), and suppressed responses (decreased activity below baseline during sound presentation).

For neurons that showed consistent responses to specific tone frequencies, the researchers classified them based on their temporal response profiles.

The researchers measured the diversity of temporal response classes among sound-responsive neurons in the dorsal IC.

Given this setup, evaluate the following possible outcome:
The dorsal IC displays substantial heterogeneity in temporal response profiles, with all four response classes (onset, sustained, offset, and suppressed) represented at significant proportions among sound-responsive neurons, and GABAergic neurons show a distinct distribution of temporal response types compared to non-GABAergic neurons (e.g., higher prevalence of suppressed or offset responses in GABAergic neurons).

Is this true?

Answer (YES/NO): NO